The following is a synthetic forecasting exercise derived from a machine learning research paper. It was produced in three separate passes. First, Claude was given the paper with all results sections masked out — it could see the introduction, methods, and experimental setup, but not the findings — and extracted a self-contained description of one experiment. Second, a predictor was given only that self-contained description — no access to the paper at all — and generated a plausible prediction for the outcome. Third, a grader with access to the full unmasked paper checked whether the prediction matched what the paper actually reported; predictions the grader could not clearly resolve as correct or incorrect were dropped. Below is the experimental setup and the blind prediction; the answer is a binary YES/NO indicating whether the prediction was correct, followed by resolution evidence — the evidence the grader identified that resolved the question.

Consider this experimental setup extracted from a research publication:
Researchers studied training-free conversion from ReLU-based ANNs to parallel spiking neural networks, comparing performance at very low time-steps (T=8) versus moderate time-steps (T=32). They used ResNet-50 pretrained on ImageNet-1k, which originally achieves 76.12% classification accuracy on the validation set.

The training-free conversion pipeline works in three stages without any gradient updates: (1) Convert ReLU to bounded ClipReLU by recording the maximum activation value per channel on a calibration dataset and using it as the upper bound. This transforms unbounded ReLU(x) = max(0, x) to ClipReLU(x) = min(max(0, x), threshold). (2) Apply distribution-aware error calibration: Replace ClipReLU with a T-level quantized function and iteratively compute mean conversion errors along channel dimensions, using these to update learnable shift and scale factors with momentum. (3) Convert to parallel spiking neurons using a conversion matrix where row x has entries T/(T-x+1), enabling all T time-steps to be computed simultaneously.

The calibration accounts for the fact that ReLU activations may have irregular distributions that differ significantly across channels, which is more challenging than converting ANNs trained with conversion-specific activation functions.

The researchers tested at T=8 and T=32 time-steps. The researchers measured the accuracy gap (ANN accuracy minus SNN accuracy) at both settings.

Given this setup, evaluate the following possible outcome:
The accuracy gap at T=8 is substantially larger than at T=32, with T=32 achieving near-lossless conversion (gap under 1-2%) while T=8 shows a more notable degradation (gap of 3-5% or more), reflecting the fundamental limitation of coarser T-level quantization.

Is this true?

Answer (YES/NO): NO